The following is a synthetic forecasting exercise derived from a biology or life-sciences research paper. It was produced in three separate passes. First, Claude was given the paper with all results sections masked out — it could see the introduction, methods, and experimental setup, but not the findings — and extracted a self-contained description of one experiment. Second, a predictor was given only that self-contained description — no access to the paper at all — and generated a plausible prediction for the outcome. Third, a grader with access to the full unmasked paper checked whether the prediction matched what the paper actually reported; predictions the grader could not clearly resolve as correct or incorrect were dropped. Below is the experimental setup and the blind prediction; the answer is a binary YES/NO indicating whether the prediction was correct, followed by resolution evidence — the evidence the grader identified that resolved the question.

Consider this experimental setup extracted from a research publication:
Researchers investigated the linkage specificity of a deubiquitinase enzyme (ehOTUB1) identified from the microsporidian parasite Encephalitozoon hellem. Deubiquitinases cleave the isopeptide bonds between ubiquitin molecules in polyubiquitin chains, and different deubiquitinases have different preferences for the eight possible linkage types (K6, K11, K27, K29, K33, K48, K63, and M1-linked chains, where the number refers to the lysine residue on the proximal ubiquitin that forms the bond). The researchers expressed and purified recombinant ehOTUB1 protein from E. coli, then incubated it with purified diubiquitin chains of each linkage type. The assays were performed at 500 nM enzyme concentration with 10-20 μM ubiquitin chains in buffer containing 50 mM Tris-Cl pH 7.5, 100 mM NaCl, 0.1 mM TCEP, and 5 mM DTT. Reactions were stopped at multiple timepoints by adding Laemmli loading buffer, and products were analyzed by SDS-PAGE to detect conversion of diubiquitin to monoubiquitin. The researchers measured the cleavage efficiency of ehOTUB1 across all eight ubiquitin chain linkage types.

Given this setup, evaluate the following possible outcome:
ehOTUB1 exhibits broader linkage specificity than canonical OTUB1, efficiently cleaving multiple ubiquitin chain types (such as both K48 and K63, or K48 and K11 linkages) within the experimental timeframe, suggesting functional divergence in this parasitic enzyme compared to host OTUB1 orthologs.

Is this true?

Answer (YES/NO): NO